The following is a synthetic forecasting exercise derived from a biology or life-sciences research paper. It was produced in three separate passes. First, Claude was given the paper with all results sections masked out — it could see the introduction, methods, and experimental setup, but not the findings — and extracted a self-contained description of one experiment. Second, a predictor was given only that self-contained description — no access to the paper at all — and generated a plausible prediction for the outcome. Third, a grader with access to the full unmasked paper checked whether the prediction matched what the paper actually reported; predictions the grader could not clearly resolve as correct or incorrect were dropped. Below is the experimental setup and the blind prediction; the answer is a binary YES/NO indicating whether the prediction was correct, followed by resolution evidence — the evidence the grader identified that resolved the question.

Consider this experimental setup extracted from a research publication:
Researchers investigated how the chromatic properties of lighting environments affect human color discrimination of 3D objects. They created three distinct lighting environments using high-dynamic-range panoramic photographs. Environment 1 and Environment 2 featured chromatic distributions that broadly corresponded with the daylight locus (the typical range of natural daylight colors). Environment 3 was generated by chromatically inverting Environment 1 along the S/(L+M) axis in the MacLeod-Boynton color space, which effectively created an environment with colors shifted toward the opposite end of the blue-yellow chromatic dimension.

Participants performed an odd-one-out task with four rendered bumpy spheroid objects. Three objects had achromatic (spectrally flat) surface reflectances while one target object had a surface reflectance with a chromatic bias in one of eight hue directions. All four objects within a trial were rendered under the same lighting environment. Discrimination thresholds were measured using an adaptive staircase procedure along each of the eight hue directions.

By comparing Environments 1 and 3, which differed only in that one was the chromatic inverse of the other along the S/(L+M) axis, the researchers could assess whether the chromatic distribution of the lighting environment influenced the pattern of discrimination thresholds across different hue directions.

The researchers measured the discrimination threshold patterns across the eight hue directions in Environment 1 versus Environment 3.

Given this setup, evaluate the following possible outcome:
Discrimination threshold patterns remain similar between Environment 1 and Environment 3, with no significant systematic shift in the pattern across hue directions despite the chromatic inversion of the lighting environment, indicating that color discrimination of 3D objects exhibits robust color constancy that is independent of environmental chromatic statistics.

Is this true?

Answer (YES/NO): NO